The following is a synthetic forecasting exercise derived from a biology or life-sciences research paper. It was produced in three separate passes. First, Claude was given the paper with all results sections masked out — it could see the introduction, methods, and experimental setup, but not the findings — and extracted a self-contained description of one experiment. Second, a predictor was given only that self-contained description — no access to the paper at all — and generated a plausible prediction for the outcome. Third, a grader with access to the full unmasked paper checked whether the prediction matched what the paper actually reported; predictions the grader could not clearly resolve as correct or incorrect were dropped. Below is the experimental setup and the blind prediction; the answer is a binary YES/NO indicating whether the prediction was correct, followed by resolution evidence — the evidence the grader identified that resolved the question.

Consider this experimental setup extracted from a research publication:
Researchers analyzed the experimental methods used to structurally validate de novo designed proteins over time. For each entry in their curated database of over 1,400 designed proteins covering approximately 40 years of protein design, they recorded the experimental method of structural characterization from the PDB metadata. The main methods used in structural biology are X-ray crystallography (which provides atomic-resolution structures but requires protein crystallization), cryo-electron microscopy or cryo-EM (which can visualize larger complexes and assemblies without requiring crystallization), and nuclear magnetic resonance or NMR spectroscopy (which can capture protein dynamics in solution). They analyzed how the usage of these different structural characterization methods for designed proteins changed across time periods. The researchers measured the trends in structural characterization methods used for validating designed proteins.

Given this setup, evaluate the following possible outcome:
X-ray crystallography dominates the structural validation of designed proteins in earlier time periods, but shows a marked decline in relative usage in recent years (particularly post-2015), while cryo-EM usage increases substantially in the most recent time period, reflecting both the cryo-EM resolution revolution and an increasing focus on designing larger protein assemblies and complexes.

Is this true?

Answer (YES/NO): NO